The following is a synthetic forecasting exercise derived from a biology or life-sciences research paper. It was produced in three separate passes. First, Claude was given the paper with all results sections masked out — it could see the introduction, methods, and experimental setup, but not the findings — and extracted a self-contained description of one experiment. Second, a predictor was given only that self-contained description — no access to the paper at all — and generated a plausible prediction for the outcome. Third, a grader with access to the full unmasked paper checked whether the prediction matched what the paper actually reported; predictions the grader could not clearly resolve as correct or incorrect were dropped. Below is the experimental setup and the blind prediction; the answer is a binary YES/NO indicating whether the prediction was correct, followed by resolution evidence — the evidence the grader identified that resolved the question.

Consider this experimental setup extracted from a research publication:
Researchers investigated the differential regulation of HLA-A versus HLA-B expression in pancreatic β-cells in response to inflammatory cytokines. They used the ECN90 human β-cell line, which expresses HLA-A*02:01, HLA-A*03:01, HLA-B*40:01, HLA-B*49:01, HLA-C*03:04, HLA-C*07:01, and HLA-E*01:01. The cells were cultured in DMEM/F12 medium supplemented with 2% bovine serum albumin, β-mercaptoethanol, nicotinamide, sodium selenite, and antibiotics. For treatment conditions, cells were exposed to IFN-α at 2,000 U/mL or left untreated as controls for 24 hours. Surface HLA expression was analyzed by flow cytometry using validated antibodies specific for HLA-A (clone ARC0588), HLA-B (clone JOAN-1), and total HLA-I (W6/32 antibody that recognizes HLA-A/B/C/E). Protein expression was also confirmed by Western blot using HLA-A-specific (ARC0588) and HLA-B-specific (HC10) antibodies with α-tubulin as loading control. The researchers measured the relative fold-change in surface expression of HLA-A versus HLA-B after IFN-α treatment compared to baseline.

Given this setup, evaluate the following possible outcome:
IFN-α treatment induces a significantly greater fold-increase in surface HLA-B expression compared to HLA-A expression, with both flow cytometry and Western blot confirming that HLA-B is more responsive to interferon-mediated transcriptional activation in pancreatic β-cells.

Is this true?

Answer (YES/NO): YES